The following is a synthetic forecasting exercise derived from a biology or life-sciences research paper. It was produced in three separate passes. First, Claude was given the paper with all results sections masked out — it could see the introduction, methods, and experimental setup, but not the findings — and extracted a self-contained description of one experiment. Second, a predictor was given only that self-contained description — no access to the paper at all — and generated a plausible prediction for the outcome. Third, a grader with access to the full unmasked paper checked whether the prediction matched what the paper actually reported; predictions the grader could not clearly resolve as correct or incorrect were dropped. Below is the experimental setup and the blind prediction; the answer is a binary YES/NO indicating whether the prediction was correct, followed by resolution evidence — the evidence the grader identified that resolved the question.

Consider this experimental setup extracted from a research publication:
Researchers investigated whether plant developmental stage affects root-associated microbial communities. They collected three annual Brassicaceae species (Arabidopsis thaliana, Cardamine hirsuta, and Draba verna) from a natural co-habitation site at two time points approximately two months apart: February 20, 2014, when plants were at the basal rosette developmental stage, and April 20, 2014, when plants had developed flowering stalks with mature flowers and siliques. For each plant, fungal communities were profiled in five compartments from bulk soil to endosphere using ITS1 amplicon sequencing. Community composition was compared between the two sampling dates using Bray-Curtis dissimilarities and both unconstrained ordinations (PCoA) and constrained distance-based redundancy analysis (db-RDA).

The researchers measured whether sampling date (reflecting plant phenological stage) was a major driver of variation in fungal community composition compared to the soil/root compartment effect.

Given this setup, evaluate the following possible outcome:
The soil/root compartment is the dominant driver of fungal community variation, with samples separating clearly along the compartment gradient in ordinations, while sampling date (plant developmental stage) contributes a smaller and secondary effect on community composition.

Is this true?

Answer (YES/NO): YES